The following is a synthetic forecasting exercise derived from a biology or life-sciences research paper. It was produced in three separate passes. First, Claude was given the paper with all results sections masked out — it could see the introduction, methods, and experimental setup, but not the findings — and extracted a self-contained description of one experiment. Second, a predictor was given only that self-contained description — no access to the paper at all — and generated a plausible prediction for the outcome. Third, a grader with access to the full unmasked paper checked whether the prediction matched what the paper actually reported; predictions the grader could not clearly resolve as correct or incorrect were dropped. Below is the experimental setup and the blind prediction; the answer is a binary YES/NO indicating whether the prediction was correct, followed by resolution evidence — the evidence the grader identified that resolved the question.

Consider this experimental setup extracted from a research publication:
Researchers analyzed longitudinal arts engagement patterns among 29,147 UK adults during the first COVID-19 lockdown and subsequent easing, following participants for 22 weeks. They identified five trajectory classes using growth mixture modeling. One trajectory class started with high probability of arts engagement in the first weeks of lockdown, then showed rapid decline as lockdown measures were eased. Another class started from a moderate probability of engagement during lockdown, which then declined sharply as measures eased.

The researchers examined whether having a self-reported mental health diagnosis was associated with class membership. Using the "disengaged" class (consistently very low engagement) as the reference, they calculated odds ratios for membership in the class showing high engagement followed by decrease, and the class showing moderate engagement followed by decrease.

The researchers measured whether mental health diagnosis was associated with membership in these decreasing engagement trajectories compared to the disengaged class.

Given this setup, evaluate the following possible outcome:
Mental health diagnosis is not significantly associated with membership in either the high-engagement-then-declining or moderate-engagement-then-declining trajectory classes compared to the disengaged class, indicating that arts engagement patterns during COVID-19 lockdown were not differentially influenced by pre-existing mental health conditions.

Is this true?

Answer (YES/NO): NO